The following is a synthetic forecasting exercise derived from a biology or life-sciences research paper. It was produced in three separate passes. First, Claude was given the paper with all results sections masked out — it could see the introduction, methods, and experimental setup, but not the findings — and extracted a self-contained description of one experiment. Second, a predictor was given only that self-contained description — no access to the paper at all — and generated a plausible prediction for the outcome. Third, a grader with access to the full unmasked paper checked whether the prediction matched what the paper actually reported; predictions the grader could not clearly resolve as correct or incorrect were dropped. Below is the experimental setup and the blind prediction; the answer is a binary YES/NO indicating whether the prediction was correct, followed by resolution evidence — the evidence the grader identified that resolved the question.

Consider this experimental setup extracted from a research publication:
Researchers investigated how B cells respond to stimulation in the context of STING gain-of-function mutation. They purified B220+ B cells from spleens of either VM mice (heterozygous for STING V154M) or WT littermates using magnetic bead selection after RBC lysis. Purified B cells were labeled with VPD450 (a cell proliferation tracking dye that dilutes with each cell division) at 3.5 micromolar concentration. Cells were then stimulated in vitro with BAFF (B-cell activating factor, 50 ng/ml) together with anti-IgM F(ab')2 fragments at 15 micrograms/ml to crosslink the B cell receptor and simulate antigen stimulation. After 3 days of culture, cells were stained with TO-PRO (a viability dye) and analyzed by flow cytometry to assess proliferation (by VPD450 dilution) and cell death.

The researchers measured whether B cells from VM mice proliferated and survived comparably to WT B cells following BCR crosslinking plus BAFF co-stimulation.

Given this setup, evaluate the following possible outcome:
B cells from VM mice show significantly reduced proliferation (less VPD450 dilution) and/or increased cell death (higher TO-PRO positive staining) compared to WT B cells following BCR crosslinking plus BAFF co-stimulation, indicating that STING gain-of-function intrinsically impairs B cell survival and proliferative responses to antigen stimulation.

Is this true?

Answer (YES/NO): YES